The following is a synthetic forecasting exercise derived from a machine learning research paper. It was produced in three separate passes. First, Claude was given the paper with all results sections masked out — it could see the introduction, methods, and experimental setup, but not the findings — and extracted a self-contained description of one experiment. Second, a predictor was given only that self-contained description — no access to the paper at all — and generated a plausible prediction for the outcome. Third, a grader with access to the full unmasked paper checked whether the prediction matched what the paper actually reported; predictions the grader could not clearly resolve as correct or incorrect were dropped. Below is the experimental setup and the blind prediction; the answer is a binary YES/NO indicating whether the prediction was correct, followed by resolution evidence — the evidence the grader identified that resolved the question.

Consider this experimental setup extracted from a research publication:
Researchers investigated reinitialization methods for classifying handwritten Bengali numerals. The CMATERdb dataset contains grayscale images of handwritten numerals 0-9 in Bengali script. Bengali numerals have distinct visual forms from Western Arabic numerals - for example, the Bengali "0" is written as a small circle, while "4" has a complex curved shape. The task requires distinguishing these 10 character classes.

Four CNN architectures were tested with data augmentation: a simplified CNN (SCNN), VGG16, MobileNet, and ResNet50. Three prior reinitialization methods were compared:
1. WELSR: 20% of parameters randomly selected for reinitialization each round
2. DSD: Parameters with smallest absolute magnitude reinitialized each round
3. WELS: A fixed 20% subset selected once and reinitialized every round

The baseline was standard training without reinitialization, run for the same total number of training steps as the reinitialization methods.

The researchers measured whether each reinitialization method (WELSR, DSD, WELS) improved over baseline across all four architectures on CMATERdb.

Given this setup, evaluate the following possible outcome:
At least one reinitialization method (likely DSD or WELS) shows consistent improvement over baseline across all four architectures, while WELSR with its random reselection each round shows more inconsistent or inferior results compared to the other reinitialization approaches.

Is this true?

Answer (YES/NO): NO